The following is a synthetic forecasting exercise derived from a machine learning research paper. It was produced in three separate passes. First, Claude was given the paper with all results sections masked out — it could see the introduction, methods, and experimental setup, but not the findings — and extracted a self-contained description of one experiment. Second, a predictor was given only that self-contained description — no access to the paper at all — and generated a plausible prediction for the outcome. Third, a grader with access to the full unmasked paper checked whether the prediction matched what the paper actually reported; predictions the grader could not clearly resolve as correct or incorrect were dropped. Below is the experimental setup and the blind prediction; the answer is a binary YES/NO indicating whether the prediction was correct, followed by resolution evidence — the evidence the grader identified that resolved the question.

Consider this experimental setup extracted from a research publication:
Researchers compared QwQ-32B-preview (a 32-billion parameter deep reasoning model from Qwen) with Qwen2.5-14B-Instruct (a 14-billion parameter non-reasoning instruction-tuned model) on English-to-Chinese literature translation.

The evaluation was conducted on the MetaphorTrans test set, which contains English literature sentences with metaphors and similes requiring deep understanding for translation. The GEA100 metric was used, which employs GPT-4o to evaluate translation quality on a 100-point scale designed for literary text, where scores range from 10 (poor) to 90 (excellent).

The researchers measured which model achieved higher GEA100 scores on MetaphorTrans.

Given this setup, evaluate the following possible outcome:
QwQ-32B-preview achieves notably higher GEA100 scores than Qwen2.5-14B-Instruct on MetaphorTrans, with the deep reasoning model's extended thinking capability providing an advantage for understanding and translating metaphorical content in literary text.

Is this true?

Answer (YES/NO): YES